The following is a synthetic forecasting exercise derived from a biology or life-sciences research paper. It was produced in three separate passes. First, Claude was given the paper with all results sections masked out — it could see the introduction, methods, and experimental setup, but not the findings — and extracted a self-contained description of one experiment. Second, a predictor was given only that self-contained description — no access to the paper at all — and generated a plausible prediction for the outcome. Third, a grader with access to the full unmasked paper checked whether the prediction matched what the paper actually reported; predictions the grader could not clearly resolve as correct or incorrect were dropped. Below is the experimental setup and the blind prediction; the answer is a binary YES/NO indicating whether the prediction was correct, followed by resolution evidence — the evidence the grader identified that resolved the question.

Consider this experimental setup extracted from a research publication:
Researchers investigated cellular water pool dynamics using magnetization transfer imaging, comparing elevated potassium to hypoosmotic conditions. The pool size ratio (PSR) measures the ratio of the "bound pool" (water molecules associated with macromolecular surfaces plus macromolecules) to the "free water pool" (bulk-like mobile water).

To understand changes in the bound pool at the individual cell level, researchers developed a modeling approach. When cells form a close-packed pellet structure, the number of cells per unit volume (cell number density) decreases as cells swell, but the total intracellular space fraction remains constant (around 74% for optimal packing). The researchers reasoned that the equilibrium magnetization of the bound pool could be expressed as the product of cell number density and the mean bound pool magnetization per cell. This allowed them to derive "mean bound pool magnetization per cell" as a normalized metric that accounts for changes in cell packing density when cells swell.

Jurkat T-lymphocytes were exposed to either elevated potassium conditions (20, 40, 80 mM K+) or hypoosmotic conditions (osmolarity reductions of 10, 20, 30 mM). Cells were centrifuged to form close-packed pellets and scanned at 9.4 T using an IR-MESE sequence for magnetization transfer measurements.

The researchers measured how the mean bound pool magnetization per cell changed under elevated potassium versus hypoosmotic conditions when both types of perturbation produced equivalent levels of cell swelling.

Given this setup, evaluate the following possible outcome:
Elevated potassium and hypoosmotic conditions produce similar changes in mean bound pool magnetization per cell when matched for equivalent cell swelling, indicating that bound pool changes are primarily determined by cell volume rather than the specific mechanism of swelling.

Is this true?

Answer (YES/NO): NO